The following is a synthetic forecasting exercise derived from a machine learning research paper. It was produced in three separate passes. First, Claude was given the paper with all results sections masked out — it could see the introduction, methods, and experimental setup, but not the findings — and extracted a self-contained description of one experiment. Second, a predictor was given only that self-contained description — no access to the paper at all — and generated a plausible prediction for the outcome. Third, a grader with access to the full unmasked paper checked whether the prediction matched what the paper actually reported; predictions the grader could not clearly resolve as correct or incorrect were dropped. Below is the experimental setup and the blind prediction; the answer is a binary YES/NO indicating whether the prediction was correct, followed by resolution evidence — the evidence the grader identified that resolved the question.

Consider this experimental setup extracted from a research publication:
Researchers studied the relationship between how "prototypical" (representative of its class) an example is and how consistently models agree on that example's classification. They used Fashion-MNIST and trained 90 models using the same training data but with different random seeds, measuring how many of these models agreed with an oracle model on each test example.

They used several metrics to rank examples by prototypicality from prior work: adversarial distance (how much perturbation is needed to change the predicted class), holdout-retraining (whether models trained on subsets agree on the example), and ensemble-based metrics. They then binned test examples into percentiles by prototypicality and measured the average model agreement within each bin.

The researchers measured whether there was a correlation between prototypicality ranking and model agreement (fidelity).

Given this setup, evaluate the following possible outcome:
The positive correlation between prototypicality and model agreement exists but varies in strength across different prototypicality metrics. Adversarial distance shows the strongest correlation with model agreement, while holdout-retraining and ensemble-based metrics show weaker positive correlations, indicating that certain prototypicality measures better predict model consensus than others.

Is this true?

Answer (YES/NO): NO